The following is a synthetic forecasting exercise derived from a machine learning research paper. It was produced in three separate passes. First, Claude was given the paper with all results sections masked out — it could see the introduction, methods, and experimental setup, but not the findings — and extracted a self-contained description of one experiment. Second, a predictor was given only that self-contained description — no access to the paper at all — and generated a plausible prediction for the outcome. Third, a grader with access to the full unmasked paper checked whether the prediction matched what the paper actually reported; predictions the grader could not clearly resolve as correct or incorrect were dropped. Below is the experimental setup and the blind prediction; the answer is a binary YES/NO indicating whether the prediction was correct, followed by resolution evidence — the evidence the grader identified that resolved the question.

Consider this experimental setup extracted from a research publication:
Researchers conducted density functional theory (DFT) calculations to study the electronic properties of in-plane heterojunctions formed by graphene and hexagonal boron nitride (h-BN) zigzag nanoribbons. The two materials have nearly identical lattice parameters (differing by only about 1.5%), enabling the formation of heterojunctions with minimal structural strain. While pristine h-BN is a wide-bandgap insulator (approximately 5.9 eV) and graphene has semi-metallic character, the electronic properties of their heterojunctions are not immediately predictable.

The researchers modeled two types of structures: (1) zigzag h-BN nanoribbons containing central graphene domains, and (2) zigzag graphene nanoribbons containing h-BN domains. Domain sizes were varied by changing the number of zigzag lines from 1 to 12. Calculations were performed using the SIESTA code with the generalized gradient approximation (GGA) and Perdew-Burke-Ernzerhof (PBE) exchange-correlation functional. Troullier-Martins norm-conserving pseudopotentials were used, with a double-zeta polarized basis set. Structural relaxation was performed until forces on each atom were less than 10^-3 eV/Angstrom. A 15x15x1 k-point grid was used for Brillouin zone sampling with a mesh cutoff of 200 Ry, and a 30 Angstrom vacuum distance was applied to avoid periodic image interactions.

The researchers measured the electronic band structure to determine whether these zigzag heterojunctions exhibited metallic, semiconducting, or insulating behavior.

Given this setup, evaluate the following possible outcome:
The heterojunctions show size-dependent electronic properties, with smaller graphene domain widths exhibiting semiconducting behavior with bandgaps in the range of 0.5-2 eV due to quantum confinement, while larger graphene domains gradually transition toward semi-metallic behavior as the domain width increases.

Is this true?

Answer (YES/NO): NO